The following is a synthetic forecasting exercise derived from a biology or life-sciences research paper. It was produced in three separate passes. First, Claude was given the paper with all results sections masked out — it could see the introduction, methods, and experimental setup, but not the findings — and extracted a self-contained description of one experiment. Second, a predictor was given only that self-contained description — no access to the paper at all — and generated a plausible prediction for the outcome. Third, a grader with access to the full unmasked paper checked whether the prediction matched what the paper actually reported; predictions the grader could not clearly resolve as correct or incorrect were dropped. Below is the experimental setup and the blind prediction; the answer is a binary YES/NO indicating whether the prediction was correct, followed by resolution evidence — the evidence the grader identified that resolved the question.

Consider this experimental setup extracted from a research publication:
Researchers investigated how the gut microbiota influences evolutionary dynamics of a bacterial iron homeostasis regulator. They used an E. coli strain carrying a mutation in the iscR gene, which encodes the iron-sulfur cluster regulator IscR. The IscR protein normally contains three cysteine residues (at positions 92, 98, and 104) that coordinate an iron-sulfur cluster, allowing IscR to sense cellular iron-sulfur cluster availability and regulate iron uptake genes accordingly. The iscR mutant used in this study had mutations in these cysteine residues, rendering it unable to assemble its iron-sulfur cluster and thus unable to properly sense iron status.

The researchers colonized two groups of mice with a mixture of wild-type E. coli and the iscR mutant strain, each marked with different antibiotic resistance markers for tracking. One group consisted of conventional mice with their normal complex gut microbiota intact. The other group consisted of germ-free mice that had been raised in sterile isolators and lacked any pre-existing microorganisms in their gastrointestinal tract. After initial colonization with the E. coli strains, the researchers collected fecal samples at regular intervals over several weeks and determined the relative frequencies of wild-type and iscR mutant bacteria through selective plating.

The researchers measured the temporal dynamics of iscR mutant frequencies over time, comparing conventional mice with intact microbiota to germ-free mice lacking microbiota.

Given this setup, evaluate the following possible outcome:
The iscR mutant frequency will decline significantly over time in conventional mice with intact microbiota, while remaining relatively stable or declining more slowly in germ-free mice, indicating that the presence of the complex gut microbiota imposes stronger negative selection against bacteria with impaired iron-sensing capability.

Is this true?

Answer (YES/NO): NO